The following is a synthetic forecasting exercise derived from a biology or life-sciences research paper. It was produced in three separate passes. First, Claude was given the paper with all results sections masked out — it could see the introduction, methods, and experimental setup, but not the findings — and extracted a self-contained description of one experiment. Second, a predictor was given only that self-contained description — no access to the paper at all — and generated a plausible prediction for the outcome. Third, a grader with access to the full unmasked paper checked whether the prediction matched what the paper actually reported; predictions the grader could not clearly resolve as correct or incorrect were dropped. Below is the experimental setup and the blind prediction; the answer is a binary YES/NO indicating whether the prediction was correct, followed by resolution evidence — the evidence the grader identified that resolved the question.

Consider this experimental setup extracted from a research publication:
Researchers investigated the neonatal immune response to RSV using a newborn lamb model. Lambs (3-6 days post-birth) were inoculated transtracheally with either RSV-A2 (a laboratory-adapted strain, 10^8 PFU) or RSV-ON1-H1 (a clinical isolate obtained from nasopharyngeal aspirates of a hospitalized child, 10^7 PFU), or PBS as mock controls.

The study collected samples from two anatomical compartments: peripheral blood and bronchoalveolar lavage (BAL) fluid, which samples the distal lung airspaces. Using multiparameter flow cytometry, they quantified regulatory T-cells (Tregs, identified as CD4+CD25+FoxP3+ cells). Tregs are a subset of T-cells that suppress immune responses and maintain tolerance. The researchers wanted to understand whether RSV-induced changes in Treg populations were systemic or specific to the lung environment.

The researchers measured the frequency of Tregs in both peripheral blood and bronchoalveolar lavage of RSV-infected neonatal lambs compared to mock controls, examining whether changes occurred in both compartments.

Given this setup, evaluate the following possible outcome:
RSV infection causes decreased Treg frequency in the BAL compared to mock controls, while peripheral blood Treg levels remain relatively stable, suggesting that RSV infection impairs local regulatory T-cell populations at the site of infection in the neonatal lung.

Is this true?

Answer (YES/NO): NO